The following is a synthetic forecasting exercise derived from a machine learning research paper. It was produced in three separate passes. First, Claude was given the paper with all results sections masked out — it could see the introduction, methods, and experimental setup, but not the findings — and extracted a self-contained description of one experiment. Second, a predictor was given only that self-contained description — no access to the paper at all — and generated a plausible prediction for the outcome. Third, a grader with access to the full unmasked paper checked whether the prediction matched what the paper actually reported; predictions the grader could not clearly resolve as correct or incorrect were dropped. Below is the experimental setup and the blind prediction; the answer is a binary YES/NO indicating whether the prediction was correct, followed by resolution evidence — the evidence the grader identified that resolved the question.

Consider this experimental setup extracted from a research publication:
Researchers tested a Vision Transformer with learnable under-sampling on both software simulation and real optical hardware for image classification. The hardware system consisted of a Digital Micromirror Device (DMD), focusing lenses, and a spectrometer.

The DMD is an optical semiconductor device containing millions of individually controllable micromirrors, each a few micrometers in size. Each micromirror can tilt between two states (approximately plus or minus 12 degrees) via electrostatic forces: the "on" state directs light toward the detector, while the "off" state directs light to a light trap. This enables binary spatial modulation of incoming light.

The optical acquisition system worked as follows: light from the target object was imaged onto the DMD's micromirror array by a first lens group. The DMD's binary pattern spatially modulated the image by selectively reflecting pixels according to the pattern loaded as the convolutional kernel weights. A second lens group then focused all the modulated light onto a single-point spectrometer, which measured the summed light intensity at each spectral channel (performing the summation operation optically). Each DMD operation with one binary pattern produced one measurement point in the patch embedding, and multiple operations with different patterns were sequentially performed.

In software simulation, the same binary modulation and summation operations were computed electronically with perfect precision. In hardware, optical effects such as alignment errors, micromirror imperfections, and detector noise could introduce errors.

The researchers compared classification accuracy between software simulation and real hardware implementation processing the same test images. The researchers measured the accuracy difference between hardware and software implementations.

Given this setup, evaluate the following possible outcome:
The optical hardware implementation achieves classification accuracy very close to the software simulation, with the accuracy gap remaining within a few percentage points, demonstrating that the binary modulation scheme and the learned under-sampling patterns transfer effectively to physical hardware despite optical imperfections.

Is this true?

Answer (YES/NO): YES